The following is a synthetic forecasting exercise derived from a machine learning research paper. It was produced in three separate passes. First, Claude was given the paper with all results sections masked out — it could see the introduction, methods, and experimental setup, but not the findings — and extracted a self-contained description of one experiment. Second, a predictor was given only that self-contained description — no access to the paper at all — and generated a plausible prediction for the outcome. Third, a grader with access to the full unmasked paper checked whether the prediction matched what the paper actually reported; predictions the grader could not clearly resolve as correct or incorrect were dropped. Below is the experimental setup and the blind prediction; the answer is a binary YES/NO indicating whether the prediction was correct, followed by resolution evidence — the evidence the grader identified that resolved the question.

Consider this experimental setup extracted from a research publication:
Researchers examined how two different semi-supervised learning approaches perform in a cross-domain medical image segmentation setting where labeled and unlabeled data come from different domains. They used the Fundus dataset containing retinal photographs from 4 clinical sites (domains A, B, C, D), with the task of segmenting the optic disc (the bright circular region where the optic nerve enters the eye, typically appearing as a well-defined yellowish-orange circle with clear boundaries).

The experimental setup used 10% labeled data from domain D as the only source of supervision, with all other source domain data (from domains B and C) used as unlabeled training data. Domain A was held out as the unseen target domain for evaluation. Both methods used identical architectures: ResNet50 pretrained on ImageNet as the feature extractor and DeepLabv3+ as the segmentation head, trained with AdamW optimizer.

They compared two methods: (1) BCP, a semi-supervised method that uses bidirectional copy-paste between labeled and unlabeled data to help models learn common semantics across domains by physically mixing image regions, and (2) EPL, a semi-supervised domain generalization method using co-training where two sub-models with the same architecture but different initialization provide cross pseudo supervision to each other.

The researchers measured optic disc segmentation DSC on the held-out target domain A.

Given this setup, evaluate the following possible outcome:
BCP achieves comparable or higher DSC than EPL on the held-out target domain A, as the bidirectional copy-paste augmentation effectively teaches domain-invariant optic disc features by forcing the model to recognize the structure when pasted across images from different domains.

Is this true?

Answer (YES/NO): NO